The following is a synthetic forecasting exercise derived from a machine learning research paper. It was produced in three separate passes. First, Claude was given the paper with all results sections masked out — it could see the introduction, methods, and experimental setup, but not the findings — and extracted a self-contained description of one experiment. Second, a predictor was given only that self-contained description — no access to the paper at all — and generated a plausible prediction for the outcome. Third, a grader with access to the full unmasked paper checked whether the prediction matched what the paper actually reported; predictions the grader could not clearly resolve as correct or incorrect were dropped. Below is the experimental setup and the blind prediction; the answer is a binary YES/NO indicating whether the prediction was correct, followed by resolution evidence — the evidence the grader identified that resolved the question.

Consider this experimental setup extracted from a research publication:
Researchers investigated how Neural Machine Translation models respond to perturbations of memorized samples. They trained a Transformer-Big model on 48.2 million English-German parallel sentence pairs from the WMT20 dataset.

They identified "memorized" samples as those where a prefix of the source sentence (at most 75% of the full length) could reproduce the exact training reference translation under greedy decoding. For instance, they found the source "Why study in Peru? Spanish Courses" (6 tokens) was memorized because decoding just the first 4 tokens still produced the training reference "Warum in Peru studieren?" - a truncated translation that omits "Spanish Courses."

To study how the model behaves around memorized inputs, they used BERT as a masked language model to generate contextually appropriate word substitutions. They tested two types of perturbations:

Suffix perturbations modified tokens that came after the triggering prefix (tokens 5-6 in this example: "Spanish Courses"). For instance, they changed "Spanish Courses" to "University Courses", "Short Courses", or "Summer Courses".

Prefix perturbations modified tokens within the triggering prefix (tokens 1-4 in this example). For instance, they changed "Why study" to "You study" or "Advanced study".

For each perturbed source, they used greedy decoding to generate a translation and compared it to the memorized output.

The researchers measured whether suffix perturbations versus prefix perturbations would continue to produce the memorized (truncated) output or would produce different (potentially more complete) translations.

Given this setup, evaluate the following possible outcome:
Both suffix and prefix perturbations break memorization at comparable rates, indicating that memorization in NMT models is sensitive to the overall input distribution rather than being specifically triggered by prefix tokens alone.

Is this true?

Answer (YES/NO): NO